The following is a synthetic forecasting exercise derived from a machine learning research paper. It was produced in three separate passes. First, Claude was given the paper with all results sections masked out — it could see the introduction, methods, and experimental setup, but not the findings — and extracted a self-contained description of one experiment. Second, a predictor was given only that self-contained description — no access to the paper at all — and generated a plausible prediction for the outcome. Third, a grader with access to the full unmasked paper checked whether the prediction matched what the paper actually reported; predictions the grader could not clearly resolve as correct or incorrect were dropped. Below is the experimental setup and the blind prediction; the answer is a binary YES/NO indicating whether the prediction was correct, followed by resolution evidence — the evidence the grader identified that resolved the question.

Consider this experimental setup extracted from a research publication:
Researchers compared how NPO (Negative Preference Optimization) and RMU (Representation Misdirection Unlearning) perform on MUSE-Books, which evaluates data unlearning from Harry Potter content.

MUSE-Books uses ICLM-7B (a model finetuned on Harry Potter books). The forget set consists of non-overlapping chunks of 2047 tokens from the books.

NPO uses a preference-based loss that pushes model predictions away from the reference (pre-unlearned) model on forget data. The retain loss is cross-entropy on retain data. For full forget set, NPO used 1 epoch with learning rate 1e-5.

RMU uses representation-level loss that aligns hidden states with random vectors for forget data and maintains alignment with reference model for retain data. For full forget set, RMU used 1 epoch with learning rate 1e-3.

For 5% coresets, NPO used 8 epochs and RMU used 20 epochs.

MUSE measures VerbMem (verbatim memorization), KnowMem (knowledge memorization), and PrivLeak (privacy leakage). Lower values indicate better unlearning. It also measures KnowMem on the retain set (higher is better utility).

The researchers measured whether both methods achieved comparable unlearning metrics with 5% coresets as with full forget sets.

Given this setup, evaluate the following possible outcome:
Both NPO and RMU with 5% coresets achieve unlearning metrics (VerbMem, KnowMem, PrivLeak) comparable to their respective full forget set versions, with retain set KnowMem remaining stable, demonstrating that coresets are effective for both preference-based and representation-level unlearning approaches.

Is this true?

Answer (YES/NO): YES